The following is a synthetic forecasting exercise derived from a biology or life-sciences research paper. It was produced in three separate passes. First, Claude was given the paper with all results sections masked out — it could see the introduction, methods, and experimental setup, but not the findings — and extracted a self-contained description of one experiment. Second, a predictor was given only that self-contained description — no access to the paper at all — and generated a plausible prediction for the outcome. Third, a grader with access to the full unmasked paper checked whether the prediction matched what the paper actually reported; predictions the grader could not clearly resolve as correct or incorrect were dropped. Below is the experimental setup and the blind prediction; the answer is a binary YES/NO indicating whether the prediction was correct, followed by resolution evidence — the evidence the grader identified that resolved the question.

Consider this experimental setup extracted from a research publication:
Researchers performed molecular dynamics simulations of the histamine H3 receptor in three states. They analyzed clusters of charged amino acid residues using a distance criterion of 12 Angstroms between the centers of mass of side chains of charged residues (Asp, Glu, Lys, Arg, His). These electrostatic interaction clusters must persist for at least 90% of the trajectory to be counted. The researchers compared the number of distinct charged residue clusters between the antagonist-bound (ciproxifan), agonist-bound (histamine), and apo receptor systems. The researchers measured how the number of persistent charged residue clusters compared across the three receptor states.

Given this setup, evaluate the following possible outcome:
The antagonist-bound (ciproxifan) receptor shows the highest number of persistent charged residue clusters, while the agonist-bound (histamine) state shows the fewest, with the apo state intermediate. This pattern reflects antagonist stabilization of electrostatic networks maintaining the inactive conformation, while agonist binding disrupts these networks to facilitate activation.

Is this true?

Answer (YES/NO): NO